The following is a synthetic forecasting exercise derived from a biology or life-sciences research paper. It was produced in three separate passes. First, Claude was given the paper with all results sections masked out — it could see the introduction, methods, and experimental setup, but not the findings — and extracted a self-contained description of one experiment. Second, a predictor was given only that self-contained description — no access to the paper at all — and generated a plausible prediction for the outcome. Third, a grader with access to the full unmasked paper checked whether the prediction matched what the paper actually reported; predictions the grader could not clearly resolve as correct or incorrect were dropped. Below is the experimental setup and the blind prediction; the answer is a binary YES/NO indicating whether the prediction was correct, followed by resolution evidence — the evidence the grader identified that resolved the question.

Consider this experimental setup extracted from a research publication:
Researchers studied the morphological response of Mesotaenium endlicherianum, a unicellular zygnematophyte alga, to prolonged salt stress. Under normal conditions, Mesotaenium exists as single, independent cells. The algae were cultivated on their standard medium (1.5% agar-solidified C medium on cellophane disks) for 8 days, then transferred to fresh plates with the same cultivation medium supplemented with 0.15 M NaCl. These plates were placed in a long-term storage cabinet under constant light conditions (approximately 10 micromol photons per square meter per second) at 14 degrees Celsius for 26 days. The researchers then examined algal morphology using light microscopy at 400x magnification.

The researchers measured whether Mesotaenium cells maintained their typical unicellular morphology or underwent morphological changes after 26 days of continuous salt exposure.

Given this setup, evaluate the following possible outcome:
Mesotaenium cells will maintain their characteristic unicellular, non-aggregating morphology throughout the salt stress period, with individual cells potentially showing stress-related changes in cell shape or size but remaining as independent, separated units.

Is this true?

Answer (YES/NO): NO